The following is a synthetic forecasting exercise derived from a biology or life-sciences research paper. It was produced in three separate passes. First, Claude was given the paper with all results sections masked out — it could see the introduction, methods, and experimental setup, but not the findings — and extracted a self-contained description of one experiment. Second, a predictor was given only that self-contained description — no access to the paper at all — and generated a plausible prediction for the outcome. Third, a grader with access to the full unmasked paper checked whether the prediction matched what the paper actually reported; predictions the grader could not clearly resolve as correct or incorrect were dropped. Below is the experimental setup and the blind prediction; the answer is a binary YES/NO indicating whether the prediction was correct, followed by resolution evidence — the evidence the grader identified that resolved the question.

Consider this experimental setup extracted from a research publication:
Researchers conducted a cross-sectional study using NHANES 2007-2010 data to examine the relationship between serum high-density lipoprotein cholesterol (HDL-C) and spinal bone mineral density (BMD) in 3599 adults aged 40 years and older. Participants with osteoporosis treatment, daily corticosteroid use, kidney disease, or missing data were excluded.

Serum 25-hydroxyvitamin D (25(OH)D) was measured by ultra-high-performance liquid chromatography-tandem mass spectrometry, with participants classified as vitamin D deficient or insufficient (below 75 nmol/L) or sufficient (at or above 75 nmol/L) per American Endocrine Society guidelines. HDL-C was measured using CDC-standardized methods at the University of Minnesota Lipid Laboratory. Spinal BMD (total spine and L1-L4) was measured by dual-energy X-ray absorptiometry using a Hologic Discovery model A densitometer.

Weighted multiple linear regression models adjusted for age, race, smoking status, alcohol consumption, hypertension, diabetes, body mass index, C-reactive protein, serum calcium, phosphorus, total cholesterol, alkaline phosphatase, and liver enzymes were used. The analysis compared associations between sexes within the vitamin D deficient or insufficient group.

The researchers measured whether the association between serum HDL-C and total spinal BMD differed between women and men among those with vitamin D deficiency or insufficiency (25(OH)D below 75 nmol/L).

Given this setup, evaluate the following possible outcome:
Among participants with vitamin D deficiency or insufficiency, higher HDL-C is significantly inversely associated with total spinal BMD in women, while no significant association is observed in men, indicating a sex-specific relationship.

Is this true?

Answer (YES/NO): NO